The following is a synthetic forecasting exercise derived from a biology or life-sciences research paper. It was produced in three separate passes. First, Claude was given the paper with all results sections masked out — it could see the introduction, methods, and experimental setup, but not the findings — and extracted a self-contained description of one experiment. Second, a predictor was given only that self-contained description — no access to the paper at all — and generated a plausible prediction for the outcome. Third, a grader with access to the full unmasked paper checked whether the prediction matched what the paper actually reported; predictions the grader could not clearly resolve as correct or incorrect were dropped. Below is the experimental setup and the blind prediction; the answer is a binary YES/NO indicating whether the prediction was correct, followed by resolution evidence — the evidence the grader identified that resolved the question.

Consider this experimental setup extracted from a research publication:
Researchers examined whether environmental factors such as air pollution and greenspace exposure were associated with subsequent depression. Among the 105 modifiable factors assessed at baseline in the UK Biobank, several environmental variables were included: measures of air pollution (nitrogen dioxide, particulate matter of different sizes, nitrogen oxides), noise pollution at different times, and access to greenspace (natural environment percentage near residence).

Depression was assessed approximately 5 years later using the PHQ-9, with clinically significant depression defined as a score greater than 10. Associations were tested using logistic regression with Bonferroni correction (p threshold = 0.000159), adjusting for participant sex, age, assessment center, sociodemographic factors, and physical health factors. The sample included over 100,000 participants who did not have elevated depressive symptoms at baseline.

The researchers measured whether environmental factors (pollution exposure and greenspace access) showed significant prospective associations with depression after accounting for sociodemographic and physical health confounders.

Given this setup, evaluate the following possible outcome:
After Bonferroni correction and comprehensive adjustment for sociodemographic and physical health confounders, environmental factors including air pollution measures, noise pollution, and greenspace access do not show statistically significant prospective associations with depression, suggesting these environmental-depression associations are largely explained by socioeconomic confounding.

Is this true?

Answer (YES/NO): YES